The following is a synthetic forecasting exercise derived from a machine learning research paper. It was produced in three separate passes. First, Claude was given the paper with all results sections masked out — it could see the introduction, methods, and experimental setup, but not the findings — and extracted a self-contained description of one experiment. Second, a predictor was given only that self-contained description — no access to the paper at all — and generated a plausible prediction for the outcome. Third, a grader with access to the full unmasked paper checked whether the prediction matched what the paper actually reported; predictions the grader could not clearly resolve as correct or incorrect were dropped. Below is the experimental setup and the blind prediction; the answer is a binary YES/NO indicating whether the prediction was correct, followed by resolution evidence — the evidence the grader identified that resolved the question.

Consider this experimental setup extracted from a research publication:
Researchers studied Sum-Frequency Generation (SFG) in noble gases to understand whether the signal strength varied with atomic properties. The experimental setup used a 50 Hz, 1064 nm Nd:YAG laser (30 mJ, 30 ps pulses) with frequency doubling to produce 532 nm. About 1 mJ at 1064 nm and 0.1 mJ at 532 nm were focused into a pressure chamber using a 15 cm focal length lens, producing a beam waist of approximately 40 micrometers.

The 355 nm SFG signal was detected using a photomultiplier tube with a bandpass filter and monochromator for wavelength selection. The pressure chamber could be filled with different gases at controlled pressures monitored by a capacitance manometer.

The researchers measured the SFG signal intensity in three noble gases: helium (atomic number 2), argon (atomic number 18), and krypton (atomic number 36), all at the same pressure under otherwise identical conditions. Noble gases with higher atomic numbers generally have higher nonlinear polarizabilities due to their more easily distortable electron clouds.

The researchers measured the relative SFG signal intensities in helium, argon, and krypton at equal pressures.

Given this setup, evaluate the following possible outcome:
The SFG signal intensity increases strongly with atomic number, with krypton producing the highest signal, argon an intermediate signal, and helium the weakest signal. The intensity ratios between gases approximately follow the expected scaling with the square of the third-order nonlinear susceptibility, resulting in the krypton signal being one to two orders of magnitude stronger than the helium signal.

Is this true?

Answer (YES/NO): NO